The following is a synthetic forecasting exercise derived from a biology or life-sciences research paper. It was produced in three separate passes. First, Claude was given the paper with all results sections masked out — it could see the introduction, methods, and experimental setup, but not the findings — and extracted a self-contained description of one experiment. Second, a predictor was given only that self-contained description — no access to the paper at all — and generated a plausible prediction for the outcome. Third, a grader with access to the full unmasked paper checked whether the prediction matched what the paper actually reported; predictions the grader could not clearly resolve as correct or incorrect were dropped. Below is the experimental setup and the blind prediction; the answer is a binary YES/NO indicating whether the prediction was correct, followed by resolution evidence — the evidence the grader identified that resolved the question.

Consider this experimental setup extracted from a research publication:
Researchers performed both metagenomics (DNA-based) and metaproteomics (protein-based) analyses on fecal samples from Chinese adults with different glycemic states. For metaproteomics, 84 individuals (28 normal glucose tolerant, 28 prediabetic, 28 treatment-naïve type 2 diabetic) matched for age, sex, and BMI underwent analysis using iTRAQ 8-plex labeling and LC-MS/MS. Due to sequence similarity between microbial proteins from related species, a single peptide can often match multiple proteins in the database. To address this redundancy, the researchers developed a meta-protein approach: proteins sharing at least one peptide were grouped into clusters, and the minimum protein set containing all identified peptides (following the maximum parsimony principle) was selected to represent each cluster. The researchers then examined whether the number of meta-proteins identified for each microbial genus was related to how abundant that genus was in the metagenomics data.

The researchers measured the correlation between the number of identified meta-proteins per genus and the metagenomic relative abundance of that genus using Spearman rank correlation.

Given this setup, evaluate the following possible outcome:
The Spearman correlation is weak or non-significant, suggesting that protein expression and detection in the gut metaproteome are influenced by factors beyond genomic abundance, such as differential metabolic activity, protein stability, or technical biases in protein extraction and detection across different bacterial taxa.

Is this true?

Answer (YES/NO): NO